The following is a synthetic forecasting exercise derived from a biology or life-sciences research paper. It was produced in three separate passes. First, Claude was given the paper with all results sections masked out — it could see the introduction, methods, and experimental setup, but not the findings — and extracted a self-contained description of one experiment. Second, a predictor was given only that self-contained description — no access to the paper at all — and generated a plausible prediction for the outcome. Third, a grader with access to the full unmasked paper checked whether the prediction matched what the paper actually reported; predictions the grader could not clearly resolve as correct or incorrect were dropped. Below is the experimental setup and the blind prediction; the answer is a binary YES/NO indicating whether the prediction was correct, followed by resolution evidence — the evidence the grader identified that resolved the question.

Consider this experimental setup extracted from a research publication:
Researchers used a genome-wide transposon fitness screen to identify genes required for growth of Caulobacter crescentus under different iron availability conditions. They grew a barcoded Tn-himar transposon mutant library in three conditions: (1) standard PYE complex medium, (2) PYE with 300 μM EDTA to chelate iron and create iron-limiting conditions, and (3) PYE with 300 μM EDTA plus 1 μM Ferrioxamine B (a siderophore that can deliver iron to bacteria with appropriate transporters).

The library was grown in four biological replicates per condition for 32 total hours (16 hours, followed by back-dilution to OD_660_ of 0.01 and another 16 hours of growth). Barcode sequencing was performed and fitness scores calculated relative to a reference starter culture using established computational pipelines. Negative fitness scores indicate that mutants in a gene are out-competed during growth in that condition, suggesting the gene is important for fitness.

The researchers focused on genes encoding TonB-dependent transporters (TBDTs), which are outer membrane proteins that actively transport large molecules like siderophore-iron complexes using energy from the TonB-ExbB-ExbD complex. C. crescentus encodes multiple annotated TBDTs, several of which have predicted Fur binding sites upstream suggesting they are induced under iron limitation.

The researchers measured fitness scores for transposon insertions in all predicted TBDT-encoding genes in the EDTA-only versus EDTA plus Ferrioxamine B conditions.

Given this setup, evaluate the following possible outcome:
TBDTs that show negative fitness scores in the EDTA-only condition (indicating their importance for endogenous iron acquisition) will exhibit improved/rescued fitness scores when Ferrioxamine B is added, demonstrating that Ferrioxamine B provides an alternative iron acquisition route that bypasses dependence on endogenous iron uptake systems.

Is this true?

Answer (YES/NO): NO